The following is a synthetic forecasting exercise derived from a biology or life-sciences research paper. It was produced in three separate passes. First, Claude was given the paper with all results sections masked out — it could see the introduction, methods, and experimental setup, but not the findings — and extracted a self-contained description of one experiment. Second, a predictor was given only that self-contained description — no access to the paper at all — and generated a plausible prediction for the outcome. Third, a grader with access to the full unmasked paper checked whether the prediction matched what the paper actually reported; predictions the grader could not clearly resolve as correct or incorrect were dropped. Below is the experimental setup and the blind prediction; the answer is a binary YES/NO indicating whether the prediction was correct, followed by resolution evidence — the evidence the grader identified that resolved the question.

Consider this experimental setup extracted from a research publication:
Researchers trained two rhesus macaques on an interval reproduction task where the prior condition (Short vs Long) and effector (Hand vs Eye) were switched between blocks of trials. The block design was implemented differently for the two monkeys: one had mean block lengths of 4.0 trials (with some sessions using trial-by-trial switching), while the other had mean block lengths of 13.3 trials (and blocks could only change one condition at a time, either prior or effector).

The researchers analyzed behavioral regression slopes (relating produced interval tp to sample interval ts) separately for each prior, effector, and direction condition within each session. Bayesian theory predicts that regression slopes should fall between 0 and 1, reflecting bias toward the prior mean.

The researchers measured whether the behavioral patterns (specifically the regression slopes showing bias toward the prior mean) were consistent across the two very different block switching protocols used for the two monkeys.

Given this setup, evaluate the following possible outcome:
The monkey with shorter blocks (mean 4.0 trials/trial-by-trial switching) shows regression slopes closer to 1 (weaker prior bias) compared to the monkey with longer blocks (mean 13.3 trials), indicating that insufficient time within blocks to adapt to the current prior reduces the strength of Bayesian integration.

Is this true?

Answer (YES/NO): NO